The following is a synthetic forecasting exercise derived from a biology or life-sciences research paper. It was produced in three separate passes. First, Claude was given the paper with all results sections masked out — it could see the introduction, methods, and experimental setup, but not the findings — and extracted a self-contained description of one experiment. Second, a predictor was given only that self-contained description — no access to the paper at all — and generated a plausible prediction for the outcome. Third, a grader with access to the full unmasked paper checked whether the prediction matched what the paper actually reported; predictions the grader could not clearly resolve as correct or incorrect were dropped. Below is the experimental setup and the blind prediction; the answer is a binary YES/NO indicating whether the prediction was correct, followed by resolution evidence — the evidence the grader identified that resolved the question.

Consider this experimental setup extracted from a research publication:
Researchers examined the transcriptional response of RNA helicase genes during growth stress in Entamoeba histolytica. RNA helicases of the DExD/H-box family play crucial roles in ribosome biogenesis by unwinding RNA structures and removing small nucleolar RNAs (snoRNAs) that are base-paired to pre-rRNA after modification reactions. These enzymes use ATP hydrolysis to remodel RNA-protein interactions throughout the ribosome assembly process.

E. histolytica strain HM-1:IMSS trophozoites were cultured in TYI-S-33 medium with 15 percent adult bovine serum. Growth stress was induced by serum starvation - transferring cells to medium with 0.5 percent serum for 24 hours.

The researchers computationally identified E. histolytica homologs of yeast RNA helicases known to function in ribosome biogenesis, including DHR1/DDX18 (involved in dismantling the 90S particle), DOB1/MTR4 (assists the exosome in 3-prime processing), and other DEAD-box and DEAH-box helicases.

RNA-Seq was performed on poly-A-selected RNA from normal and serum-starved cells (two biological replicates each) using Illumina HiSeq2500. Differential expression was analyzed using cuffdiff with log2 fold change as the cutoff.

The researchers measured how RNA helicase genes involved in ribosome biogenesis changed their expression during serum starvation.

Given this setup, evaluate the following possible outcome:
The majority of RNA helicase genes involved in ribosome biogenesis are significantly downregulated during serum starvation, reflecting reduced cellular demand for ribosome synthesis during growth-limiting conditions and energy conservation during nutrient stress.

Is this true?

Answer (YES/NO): NO